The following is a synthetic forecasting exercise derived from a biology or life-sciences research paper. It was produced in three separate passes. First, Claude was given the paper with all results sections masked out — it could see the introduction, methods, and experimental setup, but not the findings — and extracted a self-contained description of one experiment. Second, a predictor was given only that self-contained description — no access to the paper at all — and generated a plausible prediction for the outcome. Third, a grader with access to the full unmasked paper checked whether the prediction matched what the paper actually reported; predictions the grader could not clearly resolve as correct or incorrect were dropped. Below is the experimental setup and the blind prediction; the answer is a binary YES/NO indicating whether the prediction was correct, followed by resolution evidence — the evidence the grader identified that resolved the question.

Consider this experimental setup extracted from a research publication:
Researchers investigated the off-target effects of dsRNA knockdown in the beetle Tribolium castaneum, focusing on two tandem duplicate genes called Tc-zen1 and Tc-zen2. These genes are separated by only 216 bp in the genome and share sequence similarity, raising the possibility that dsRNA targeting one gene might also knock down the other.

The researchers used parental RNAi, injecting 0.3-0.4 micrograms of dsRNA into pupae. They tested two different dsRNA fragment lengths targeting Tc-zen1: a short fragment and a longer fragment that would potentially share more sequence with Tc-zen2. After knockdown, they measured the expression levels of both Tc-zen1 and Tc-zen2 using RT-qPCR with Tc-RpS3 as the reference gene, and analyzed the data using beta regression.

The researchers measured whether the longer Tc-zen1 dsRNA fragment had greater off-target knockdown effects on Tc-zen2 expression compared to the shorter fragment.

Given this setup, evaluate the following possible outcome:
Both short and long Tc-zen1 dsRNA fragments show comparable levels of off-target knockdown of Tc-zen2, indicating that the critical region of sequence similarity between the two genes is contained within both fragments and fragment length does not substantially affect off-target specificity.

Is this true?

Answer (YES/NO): NO